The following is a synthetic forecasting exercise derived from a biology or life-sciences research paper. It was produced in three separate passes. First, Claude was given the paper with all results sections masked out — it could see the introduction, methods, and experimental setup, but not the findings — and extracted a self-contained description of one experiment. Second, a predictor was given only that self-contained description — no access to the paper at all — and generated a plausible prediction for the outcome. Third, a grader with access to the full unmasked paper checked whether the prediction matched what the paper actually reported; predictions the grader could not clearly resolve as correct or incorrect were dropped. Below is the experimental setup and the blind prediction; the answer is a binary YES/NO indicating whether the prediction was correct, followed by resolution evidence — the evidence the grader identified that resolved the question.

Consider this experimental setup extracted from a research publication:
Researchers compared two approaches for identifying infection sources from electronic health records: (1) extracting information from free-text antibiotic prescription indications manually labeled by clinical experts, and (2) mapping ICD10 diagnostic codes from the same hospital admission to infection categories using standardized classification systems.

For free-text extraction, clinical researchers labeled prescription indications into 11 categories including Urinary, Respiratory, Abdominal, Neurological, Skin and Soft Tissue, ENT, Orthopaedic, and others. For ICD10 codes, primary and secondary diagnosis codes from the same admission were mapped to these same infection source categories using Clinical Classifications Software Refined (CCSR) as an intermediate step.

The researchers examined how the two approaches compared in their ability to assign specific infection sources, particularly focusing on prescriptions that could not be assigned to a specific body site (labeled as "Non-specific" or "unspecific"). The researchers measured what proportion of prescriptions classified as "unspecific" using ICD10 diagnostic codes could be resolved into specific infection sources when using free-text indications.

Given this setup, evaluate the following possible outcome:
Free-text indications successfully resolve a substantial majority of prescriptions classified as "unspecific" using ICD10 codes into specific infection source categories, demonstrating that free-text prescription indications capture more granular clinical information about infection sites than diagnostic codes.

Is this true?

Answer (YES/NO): NO